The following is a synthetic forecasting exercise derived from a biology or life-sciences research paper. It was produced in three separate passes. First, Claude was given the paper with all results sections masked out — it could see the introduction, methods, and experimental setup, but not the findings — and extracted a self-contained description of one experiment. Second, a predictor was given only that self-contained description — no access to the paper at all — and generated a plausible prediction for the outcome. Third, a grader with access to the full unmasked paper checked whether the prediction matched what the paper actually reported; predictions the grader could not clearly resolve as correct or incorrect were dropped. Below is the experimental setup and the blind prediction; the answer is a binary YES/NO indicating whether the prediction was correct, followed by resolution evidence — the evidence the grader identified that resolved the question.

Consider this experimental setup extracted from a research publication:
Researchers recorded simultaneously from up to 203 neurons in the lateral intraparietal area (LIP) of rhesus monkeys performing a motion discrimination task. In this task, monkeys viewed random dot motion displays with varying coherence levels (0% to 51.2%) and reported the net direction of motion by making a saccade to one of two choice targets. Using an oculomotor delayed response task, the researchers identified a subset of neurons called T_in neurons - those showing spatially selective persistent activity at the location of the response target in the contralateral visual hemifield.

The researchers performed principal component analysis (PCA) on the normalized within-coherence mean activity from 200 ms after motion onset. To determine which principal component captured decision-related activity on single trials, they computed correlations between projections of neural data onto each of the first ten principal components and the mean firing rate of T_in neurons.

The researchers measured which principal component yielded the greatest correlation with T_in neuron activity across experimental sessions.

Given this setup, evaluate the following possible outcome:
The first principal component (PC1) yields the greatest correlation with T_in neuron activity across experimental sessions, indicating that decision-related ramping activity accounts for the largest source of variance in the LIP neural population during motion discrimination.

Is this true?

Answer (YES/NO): YES